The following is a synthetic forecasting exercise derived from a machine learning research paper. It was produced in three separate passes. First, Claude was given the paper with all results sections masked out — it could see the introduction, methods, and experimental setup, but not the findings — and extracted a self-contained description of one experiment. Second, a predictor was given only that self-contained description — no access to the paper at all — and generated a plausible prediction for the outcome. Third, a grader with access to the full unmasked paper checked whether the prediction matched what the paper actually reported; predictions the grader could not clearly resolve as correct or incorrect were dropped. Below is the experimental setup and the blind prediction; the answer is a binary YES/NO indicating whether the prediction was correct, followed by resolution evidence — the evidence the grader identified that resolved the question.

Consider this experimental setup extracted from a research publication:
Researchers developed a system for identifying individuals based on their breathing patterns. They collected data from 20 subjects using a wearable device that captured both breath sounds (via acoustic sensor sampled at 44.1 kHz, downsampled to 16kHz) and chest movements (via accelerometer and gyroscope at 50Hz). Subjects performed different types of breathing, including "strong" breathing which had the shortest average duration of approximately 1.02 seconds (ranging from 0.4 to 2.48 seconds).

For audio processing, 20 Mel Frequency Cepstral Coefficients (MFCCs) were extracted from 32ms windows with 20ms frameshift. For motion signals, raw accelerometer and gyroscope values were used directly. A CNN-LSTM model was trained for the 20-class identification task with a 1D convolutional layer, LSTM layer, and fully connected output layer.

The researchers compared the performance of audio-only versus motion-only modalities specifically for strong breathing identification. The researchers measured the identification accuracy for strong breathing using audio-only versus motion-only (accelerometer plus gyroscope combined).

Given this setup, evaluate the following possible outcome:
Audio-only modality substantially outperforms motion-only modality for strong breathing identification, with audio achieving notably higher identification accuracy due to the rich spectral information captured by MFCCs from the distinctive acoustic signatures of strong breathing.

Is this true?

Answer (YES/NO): YES